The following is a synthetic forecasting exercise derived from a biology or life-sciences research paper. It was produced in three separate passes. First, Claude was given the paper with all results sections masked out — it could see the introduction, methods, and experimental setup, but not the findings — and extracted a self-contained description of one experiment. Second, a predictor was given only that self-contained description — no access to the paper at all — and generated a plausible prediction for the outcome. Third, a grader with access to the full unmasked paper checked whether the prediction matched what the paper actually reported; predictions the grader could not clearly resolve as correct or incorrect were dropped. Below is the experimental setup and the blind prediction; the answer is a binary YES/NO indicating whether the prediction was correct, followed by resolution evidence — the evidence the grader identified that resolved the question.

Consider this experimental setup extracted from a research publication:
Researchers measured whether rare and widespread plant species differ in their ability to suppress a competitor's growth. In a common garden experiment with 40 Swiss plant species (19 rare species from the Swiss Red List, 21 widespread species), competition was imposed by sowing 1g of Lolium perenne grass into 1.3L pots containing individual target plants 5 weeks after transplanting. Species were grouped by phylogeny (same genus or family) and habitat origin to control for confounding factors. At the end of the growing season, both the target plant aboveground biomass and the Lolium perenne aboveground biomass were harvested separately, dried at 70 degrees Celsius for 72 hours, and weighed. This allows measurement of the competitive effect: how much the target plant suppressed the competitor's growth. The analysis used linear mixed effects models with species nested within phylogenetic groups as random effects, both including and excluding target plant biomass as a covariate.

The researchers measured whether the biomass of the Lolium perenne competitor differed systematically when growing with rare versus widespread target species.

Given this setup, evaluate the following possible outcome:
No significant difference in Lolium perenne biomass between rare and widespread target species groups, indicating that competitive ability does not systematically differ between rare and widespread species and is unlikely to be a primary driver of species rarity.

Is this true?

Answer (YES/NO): NO